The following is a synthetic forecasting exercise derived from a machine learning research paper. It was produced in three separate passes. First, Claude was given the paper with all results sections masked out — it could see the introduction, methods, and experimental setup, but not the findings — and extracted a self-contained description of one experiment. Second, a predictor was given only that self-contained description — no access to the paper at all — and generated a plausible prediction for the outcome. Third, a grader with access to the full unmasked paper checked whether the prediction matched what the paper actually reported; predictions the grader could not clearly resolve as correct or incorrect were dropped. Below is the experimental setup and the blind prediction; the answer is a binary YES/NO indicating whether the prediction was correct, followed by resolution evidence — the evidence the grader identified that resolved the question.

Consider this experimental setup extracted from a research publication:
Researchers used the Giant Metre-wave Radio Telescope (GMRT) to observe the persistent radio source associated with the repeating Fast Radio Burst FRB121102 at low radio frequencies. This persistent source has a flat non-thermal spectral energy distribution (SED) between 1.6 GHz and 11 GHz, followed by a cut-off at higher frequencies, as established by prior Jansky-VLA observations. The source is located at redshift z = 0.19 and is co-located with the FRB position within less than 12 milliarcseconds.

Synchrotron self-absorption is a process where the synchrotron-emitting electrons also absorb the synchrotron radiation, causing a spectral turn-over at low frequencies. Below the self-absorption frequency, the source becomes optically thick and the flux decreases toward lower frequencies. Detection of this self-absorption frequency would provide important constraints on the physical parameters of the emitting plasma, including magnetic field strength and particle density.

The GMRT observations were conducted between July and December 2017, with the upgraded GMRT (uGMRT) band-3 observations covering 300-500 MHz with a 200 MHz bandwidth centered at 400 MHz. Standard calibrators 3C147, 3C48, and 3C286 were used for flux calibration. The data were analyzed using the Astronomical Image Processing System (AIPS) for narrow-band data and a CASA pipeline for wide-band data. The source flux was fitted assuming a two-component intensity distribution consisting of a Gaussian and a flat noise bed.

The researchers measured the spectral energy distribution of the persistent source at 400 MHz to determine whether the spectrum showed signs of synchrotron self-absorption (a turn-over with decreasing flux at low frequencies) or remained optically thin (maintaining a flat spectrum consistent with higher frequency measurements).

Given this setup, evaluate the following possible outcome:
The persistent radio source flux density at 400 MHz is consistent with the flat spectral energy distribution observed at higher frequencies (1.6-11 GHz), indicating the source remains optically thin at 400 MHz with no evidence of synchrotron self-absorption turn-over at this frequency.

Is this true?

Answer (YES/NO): YES